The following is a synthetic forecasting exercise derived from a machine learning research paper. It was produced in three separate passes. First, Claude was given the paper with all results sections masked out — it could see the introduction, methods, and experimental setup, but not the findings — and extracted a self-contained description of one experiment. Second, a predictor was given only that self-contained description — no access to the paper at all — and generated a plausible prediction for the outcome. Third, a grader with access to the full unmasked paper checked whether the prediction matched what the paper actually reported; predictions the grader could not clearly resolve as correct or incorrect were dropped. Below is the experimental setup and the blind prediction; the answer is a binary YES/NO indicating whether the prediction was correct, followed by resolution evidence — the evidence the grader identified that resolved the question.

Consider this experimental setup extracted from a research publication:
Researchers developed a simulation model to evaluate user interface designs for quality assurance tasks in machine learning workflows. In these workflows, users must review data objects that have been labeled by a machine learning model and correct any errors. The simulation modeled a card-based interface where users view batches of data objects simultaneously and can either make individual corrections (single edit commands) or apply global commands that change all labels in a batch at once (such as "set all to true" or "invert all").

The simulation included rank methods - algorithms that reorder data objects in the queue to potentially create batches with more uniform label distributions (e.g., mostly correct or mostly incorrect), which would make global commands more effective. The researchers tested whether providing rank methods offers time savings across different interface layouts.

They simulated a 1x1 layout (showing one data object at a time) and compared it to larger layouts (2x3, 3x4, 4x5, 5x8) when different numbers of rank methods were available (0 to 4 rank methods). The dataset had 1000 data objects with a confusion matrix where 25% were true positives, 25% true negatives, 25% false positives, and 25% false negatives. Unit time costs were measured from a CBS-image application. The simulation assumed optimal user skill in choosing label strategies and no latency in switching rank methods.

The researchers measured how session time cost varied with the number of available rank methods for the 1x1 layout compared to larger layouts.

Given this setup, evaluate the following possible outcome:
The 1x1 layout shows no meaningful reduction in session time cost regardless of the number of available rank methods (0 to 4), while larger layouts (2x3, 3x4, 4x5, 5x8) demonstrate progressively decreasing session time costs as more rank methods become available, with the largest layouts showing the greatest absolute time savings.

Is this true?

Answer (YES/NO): NO